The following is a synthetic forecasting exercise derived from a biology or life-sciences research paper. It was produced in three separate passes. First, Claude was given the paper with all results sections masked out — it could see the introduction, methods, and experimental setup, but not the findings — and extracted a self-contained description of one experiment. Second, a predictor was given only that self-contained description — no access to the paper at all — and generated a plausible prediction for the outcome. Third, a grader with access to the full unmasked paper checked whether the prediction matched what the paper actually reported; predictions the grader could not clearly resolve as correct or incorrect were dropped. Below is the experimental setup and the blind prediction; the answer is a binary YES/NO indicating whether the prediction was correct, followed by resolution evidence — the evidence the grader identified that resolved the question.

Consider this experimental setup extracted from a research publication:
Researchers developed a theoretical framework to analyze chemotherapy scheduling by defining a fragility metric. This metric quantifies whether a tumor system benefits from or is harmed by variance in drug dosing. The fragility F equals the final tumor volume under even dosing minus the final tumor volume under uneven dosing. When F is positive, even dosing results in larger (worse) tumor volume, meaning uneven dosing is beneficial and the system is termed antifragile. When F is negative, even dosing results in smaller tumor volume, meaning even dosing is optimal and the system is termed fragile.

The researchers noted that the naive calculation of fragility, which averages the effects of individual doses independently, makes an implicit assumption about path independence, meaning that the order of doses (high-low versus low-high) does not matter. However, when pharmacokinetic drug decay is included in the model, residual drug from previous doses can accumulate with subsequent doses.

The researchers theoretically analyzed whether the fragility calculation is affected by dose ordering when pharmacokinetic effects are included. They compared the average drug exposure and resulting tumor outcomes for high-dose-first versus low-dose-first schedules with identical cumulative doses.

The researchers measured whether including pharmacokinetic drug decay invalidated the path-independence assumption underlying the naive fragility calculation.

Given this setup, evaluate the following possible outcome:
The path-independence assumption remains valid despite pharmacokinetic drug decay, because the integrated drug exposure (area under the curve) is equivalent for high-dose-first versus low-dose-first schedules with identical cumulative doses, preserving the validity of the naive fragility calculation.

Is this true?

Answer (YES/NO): NO